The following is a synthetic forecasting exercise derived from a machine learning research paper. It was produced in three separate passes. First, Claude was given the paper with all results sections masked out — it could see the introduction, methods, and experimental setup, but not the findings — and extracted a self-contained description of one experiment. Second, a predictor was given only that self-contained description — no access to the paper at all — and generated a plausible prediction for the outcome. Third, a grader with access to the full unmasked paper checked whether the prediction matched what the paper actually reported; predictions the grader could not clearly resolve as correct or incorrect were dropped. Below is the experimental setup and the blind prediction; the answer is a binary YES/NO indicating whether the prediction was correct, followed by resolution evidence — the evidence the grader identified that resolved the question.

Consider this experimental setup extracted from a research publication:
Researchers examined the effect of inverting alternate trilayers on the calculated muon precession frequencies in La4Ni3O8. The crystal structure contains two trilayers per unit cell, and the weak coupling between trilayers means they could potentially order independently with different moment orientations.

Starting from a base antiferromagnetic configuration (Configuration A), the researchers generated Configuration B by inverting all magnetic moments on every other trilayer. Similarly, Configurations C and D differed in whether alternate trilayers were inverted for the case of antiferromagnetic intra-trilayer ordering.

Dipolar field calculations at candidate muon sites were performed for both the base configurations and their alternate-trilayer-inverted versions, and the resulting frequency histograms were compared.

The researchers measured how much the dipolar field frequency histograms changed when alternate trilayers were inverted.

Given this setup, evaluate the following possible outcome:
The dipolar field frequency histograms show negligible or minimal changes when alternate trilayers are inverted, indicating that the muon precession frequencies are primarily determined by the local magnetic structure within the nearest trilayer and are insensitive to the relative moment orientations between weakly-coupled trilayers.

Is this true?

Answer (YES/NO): YES